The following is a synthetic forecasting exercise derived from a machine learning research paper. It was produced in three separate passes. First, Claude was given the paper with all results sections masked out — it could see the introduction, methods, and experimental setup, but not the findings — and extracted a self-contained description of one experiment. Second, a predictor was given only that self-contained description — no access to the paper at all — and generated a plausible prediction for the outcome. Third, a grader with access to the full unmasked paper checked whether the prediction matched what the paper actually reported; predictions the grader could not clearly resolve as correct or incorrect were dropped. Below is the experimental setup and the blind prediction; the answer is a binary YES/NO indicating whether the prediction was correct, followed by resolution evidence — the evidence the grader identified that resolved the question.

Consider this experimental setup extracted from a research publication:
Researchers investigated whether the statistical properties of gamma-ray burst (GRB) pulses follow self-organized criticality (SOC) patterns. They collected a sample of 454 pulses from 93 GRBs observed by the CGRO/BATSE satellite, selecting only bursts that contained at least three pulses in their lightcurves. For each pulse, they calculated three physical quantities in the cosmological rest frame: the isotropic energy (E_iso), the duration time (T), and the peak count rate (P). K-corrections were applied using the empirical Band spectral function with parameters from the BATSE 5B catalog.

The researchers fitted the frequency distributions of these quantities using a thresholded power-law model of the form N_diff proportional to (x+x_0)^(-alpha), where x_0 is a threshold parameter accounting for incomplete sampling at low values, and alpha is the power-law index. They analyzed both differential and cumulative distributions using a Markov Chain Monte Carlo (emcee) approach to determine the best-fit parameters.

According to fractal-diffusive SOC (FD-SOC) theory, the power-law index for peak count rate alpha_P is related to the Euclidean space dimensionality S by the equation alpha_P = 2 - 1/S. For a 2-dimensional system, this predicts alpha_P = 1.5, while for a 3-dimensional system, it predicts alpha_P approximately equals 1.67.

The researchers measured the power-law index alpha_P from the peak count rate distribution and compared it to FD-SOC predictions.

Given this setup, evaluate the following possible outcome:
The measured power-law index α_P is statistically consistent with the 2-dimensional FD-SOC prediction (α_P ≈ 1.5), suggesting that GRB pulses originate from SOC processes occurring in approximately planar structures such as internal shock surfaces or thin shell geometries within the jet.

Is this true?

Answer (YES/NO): NO